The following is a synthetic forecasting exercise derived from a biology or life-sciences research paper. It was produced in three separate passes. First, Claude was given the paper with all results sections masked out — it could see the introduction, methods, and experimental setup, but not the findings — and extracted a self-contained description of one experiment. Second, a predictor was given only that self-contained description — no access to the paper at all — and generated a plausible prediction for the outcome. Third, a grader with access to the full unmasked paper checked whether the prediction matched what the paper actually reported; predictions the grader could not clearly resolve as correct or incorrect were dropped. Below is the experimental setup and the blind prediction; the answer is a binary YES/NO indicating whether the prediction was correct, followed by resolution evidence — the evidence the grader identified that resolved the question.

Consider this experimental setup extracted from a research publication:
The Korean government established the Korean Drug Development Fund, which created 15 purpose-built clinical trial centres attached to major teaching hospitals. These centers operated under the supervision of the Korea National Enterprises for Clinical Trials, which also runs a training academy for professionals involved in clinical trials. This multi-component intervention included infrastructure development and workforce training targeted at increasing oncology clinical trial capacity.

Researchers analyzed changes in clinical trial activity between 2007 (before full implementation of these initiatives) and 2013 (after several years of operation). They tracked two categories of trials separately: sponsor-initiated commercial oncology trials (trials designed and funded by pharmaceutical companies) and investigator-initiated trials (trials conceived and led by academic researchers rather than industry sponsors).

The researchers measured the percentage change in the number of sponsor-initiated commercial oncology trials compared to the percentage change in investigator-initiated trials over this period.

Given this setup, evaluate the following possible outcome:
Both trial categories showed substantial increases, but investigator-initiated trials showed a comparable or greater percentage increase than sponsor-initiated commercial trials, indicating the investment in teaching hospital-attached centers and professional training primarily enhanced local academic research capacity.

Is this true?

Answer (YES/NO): YES